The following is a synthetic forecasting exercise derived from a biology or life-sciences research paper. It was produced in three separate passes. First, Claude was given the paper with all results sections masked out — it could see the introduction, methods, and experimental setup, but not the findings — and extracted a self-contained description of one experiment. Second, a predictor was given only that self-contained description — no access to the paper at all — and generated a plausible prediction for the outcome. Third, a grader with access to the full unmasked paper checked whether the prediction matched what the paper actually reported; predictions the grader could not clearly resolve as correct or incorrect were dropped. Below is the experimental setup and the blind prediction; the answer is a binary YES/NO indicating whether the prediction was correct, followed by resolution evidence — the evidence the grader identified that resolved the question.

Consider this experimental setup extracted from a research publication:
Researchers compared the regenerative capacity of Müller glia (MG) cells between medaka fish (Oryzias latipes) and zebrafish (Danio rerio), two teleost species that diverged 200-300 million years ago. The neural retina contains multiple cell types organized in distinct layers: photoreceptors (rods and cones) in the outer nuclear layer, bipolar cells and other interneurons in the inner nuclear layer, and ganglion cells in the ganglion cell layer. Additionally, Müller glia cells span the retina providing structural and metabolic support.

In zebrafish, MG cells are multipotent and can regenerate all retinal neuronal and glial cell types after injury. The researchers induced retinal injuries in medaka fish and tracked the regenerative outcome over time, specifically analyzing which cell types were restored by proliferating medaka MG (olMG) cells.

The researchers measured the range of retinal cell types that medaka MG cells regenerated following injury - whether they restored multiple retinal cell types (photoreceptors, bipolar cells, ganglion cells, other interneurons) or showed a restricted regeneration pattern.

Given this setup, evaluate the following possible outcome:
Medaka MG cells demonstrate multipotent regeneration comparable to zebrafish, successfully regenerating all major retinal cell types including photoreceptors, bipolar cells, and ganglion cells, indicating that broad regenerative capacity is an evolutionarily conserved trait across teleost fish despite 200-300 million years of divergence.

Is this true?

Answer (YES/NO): NO